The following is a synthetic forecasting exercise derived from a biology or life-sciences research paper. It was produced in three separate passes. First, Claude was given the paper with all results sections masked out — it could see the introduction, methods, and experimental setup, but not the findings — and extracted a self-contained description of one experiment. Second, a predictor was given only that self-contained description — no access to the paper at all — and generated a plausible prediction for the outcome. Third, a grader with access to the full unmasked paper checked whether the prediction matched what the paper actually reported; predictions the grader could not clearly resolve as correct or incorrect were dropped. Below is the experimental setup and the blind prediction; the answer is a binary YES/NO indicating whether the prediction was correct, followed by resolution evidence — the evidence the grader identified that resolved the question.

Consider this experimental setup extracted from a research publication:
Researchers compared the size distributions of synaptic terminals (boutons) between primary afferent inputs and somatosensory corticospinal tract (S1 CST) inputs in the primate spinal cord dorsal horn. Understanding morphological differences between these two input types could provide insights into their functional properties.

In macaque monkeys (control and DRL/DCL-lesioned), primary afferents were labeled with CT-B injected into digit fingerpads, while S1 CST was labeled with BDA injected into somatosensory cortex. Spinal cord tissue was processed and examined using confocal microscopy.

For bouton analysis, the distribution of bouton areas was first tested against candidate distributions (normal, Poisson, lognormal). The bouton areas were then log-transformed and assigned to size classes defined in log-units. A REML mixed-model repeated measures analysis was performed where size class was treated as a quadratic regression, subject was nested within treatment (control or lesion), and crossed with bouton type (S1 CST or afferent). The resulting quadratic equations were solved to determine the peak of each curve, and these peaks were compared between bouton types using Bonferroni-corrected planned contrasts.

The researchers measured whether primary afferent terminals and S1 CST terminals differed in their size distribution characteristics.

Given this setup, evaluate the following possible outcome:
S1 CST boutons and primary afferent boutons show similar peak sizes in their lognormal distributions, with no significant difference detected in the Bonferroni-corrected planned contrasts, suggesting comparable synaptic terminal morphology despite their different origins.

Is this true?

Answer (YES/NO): NO